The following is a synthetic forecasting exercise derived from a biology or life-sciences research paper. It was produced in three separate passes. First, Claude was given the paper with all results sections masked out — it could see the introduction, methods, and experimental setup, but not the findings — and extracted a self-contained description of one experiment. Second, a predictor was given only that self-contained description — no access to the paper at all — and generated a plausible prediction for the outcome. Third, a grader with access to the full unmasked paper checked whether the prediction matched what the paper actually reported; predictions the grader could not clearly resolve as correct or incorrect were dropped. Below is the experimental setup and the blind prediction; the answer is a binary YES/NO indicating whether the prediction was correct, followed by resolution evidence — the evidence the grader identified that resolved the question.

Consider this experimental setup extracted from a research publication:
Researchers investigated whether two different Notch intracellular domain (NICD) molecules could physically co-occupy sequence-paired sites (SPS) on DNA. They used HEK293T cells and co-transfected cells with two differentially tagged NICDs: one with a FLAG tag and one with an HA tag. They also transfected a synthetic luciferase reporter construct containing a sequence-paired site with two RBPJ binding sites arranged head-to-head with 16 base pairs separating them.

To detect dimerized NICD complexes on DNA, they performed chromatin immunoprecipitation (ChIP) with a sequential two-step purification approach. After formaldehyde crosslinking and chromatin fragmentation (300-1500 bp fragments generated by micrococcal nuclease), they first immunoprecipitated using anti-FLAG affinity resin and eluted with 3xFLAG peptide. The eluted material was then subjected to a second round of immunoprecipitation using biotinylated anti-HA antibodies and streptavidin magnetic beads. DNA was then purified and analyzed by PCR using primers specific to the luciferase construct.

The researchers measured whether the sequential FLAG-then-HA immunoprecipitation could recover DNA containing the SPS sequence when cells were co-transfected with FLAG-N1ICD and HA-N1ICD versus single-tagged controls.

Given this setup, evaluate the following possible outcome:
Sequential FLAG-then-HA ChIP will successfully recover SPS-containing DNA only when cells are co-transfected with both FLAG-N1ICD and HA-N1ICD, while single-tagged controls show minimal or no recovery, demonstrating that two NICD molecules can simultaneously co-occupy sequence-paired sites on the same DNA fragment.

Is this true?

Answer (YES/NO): YES